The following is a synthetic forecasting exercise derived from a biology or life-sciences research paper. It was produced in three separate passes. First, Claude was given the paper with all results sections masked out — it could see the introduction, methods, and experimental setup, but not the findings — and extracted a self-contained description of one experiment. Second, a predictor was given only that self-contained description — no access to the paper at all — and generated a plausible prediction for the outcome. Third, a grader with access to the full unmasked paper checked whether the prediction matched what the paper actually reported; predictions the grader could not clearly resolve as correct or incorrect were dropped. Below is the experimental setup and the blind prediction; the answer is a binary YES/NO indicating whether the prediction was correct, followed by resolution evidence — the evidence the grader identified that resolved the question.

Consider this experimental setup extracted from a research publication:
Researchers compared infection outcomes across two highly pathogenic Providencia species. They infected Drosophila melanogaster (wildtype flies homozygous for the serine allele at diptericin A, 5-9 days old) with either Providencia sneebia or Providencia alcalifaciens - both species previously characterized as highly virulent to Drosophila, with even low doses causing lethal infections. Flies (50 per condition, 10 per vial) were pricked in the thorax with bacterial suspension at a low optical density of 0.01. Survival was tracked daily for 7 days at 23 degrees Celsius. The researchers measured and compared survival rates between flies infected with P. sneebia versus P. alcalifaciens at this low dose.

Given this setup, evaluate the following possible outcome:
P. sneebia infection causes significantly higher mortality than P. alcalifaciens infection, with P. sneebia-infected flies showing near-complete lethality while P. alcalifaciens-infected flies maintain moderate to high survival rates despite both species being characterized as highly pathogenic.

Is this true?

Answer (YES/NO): NO